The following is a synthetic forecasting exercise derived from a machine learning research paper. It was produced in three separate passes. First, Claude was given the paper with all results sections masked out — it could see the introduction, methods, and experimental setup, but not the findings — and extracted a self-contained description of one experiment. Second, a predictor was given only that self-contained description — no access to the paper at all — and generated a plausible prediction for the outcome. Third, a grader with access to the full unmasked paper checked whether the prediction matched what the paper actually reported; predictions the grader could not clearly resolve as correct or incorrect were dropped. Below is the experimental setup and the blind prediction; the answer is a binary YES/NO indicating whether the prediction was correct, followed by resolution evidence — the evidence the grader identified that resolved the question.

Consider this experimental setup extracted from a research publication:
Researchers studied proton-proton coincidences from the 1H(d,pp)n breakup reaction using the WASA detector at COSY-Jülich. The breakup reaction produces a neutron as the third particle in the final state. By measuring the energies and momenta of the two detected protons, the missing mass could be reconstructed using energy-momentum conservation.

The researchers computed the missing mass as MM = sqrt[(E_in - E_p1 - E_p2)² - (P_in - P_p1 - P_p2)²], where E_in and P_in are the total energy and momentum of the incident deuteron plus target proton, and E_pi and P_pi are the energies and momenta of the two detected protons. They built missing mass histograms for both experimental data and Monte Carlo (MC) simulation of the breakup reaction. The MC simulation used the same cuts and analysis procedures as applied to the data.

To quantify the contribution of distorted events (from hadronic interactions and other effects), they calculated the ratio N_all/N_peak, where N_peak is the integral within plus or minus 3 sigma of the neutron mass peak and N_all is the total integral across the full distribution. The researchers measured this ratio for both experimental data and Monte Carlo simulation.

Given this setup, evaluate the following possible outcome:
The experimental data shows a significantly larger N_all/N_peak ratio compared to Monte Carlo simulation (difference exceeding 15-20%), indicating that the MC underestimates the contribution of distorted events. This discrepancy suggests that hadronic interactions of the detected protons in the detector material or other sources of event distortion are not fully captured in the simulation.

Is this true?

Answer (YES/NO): NO